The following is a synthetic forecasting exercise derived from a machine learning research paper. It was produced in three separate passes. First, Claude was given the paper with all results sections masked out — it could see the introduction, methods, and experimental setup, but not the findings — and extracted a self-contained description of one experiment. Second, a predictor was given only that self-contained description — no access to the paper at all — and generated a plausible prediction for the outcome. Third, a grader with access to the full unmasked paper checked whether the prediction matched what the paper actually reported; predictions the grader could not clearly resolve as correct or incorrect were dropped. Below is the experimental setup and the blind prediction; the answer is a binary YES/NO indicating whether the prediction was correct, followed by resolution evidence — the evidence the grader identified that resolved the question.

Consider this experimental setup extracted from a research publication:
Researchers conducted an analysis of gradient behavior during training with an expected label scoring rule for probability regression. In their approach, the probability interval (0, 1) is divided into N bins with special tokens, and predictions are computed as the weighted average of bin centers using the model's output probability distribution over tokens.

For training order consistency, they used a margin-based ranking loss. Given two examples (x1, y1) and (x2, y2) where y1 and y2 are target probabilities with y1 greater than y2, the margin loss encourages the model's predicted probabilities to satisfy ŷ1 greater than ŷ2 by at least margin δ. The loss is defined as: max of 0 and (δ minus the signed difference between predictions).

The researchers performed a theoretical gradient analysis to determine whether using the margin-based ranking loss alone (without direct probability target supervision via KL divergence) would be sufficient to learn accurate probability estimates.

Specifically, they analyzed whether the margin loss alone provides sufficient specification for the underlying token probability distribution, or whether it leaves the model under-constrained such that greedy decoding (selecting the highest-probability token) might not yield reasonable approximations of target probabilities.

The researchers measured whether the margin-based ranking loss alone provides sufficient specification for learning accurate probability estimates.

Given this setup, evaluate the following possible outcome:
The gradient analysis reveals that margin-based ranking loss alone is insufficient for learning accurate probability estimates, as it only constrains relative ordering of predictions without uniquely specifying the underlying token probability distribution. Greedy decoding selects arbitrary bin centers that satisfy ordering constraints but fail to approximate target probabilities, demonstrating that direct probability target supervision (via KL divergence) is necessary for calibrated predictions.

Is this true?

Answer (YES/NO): NO